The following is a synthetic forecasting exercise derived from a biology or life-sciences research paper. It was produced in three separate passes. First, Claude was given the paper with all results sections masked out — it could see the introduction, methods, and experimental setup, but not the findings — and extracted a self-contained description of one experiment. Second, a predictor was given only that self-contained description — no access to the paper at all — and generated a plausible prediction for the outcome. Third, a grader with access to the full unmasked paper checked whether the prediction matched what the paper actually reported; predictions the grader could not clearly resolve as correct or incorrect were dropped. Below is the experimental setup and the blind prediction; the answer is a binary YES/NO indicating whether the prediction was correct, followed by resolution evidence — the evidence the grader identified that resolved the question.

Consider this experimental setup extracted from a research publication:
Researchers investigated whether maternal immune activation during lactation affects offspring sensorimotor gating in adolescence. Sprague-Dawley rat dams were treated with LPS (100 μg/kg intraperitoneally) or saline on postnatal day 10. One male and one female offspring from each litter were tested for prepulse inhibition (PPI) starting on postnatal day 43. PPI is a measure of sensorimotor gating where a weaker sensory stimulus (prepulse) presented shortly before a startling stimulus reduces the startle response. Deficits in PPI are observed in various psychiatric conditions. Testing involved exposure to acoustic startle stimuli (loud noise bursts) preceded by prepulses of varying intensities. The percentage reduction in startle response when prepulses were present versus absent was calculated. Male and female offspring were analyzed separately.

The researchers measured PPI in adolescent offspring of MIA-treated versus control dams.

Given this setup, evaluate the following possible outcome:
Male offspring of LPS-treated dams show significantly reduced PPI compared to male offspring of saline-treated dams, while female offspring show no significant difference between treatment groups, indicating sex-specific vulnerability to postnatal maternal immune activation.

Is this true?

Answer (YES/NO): YES